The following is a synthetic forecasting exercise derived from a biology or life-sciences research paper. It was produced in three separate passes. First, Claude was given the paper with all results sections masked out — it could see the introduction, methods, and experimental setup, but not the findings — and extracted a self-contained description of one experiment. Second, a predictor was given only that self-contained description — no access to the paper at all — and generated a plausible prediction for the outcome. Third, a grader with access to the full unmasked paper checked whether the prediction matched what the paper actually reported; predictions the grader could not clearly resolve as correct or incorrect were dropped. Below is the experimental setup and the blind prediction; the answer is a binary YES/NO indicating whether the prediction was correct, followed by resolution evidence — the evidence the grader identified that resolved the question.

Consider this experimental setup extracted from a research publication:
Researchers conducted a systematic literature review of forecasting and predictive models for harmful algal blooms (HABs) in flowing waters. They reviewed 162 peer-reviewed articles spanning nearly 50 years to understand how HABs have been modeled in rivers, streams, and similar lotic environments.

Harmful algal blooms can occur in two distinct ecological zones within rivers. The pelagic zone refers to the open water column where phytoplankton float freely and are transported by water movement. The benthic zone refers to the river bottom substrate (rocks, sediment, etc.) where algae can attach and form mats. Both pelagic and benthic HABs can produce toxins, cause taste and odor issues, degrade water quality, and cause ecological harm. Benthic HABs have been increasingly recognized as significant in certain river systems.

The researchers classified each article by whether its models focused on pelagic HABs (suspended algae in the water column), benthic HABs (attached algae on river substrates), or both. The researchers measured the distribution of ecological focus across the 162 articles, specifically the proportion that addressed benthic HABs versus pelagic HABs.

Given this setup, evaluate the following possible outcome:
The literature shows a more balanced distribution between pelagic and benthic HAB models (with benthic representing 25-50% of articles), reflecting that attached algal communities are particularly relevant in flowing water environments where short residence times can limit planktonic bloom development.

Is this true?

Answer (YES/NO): NO